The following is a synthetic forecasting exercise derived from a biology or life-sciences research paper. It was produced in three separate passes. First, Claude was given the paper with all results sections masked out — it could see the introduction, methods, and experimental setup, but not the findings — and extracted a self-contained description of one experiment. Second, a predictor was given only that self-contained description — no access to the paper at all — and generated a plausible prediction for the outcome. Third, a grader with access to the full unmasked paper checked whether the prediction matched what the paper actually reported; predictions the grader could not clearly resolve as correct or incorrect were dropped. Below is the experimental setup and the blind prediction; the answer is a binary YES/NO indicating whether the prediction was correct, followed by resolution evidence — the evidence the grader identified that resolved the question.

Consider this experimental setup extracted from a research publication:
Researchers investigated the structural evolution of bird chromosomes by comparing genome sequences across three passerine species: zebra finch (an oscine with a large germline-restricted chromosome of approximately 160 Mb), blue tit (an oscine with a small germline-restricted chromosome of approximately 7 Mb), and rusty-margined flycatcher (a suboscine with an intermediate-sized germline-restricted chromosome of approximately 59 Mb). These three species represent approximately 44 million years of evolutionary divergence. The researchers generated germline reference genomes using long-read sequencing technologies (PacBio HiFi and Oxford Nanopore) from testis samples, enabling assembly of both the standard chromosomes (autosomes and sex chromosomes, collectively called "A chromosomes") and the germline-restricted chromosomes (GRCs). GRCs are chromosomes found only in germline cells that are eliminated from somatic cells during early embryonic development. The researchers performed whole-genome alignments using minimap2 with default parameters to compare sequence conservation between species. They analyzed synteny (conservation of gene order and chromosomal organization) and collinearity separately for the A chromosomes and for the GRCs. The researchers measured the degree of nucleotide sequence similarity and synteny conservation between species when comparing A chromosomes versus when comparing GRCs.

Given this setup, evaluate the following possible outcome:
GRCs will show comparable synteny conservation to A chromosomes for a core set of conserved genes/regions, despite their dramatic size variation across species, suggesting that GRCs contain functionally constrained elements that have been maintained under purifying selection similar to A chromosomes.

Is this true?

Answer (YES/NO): NO